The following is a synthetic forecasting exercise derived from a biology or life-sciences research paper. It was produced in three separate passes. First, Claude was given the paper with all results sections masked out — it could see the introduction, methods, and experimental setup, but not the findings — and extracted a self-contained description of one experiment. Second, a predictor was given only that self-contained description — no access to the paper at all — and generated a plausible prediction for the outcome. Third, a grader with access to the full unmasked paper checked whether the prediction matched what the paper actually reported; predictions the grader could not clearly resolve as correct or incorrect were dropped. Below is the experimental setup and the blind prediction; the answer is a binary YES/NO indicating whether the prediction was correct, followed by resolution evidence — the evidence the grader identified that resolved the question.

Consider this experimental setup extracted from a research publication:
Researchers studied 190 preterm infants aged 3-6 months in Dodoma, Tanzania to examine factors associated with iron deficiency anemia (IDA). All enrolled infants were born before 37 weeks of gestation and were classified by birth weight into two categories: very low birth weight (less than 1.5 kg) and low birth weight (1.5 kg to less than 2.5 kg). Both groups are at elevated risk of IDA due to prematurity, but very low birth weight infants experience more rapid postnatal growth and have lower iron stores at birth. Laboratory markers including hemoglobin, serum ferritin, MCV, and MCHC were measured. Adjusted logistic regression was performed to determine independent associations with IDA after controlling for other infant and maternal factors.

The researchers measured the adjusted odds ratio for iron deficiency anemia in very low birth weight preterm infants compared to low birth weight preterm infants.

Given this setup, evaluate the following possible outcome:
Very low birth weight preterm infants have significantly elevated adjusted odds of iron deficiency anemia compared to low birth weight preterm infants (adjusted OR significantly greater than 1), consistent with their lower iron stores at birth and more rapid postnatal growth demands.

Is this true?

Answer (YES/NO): YES